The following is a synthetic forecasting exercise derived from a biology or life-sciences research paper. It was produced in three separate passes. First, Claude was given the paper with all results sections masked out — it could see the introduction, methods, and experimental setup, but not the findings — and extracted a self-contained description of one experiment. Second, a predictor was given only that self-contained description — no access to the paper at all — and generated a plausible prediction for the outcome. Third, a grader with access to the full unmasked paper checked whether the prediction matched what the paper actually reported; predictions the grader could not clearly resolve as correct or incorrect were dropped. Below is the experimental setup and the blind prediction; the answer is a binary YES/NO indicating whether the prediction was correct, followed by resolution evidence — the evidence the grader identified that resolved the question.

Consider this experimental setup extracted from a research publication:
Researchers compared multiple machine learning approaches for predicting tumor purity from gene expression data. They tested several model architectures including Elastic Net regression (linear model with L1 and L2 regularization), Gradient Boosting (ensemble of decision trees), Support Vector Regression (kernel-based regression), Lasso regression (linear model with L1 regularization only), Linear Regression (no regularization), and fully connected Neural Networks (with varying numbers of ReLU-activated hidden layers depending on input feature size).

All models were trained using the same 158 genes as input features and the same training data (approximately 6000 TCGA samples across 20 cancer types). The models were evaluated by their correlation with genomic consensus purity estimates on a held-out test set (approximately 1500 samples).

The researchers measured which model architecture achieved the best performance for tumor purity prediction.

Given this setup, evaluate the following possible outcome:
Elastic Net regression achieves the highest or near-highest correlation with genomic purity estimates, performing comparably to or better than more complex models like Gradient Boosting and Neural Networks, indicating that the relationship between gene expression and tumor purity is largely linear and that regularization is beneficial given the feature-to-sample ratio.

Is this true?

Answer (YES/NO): NO